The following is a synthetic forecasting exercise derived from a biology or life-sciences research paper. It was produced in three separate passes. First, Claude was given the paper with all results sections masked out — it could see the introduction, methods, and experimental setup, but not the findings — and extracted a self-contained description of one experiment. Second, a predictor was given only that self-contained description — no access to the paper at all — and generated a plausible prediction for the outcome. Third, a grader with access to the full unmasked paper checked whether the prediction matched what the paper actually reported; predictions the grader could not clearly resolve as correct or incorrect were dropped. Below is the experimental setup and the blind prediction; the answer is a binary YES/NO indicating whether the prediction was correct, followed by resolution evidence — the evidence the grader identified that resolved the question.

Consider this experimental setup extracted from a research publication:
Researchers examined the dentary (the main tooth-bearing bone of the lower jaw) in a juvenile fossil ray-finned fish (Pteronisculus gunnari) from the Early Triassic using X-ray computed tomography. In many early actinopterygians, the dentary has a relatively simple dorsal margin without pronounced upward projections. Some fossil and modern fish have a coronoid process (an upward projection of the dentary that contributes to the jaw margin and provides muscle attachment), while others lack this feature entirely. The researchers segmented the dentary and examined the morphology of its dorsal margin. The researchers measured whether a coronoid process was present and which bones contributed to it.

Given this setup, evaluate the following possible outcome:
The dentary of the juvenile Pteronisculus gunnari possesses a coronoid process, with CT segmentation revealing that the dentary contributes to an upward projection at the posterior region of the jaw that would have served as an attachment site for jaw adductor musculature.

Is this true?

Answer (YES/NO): NO